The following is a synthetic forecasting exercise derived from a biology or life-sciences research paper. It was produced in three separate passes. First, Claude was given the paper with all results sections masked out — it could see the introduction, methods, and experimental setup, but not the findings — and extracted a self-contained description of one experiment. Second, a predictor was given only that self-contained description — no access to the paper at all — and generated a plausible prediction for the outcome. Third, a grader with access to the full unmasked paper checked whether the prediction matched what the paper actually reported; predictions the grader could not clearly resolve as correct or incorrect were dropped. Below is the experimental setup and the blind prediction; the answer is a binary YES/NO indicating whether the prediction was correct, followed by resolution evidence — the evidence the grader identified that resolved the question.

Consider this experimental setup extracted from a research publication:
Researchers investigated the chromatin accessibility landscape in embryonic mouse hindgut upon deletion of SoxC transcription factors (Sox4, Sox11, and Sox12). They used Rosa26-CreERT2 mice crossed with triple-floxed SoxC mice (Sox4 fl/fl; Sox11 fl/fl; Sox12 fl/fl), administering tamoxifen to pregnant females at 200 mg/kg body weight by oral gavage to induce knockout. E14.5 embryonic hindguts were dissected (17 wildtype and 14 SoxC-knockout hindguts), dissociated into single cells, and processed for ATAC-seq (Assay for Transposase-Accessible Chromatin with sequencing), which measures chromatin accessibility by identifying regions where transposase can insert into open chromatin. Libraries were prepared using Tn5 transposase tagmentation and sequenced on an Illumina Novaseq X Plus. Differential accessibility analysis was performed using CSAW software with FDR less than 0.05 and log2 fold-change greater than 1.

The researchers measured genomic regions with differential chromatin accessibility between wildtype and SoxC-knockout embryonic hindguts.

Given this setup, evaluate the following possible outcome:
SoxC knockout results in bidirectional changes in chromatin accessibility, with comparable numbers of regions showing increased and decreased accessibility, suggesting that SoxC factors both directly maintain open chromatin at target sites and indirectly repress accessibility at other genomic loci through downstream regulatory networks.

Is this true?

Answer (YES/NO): NO